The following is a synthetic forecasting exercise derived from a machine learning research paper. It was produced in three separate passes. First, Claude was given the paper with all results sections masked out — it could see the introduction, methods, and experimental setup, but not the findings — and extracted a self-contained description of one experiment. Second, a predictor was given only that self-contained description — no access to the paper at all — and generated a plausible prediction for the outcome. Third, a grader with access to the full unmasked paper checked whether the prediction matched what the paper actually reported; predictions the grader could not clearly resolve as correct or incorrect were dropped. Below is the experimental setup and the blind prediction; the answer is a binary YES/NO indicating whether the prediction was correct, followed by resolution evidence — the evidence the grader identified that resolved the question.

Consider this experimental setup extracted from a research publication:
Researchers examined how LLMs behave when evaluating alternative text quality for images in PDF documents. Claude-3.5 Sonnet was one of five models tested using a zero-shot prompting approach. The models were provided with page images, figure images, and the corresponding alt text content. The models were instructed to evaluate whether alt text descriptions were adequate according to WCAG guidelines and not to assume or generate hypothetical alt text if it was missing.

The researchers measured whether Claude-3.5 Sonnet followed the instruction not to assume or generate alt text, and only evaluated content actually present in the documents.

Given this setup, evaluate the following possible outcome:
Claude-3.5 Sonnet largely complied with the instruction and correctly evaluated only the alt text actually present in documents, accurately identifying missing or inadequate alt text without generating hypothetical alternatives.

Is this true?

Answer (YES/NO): NO